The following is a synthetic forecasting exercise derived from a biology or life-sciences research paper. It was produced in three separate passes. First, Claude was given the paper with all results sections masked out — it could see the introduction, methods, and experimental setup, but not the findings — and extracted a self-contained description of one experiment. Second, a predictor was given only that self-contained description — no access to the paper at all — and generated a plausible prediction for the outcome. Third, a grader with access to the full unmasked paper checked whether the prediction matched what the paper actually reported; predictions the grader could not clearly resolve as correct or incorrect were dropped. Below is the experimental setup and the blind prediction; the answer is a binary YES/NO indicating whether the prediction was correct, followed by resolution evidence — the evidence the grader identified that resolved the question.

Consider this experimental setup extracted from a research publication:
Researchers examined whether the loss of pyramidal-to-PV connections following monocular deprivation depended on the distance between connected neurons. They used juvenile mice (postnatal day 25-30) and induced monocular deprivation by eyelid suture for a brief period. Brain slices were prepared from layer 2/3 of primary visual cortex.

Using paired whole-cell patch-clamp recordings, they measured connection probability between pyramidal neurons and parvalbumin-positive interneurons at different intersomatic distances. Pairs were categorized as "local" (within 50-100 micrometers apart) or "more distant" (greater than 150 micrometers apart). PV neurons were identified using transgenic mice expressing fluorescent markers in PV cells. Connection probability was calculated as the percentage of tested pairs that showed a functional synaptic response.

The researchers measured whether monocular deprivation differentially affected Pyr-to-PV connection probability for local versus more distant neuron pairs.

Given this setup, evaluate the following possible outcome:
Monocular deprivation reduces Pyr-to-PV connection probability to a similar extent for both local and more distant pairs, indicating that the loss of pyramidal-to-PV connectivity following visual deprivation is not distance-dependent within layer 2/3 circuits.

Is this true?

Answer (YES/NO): NO